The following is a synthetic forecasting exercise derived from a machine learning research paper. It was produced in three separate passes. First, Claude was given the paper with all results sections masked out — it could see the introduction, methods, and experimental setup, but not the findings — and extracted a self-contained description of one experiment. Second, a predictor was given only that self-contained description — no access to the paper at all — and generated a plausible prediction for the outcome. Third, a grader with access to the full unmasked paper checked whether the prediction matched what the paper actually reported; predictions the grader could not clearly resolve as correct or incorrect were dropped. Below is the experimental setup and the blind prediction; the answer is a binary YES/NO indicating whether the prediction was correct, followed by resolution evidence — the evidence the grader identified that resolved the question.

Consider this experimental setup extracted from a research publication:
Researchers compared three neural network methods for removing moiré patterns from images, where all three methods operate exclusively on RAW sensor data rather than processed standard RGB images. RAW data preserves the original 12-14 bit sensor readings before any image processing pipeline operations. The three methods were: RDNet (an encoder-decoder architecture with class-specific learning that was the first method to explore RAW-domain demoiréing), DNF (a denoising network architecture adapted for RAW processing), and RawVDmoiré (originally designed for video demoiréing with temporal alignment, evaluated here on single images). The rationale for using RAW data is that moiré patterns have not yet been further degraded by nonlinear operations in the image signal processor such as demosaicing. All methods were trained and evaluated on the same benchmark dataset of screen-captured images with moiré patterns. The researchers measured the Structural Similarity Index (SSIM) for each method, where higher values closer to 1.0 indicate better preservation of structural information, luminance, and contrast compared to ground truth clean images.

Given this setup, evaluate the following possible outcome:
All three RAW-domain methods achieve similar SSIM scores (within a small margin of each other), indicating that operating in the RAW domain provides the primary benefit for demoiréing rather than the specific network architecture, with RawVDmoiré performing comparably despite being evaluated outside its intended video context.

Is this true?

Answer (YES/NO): NO